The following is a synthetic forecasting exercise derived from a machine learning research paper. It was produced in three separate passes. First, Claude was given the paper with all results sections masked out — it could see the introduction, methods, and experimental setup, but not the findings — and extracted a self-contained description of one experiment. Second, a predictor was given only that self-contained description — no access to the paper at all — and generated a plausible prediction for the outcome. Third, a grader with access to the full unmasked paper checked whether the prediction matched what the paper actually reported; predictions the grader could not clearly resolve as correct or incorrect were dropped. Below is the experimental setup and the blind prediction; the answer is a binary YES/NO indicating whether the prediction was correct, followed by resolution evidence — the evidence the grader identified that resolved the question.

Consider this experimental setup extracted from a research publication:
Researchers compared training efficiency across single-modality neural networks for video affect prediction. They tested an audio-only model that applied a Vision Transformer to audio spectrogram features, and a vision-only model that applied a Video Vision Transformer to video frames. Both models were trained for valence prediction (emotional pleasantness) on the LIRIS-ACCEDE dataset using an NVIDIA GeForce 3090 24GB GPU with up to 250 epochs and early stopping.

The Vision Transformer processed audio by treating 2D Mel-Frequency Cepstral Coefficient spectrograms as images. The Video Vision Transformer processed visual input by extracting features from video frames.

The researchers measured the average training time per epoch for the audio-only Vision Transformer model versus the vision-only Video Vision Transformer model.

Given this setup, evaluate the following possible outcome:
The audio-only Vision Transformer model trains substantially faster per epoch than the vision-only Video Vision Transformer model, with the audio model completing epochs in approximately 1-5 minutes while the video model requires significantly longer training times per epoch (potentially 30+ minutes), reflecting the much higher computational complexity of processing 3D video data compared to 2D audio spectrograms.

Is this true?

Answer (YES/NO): NO